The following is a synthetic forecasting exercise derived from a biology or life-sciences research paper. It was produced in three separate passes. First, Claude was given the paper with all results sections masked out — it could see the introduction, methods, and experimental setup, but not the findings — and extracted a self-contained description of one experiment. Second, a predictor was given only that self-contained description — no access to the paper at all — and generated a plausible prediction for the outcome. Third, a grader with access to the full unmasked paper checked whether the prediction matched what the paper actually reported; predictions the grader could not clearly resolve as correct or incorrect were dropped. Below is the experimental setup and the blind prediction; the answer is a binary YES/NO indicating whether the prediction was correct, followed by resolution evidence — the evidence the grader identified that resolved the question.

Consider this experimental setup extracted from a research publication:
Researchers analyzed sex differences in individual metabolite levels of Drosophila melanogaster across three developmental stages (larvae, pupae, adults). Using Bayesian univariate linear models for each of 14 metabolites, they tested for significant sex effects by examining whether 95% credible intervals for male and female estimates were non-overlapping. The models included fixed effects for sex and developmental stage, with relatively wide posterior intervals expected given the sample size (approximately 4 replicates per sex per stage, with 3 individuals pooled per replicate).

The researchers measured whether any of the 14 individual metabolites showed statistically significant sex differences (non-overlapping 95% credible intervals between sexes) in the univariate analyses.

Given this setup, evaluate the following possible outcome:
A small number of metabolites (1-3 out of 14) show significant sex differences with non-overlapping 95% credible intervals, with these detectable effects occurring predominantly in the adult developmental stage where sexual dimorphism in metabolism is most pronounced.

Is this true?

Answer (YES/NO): NO